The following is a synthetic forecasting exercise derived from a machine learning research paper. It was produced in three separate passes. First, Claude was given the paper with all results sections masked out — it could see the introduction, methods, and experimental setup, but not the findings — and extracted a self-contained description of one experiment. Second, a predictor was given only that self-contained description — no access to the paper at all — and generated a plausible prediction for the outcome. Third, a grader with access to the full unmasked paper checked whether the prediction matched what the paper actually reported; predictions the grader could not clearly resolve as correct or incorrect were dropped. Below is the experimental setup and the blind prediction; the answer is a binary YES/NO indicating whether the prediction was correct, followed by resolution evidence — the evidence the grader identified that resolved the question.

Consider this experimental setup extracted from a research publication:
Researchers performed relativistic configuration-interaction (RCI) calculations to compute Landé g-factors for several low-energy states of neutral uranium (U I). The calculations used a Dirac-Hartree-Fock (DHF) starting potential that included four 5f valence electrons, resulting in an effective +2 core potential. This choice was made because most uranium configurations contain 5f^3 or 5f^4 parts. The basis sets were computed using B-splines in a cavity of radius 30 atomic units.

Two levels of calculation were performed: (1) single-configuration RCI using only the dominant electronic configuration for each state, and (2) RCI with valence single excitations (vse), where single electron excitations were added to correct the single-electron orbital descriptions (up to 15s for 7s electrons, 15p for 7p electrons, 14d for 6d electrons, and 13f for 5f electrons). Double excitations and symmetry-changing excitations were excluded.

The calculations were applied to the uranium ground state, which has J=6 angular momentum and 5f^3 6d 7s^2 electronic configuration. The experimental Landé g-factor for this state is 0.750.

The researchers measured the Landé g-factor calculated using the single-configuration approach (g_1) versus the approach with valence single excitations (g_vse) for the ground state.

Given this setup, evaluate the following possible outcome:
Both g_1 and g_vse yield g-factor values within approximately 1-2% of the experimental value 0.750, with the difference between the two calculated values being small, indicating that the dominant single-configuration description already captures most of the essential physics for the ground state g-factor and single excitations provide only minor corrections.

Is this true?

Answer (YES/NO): YES